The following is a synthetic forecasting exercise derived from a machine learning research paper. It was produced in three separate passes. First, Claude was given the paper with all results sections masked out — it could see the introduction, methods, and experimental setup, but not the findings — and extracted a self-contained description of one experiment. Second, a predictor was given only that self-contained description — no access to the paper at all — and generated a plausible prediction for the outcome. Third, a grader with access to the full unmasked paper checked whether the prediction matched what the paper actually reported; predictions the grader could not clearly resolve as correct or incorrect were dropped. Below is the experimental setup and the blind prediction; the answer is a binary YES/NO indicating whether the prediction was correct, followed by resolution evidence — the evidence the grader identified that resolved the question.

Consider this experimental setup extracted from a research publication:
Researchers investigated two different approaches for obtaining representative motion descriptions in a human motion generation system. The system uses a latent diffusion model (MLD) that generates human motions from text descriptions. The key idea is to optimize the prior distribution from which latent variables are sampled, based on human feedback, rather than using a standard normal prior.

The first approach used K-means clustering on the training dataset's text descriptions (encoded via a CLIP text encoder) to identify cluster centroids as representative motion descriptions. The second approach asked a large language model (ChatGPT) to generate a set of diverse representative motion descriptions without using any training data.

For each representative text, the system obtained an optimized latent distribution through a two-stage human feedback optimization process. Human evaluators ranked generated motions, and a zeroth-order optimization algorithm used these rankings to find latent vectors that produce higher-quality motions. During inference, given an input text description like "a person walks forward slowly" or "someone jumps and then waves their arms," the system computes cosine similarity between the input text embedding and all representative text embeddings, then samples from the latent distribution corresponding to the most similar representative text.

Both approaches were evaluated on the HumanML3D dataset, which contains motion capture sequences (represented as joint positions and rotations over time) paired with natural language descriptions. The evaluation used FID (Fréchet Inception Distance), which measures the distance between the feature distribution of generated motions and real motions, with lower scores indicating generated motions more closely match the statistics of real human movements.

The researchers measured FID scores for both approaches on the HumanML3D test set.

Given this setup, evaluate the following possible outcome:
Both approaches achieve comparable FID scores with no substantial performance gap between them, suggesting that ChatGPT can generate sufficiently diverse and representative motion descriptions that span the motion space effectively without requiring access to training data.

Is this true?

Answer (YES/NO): YES